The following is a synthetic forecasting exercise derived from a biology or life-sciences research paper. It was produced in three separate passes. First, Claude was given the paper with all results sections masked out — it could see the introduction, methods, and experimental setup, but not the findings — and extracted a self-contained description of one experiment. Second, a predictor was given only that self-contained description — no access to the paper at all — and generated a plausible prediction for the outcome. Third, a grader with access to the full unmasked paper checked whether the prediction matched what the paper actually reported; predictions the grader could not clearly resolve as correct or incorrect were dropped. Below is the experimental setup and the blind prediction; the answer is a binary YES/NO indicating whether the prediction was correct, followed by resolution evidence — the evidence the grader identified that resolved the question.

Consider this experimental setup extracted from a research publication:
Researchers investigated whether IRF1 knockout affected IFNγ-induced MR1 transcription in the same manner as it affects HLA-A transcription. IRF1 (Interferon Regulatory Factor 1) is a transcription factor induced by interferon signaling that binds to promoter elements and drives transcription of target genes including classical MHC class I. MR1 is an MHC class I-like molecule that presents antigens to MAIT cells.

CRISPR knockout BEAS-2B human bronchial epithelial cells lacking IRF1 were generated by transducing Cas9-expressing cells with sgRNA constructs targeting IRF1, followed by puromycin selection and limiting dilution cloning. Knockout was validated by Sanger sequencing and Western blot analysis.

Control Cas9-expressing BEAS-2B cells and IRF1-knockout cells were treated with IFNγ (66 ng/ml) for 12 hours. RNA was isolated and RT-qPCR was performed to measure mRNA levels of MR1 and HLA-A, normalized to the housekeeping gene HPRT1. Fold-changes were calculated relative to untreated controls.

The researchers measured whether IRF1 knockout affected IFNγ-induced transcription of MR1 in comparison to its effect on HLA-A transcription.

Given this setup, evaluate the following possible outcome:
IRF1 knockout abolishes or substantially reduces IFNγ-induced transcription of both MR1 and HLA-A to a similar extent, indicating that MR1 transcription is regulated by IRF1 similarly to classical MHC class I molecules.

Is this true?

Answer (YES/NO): NO